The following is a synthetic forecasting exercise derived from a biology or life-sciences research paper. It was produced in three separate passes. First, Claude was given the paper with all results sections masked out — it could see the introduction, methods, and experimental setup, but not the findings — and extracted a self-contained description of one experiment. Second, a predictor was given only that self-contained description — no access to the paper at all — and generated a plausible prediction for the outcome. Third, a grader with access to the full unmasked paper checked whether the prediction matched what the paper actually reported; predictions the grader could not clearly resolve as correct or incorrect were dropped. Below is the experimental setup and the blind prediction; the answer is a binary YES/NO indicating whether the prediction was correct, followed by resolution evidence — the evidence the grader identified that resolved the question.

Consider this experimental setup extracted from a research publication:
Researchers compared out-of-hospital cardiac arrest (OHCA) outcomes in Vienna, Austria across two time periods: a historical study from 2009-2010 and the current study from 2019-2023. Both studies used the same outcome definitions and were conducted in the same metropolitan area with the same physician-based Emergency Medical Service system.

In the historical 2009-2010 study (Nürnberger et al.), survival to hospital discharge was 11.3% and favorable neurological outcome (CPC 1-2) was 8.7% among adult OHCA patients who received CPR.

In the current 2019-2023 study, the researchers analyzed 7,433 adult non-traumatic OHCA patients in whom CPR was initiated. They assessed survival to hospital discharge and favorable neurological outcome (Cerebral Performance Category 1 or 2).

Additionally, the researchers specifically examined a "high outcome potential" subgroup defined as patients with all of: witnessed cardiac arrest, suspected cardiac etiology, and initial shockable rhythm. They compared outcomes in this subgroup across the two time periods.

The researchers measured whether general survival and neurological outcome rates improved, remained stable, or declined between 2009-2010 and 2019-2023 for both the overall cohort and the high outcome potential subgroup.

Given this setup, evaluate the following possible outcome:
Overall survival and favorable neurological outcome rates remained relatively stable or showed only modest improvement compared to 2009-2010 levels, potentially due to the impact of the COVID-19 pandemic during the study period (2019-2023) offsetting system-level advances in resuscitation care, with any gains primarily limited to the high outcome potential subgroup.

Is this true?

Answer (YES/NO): YES